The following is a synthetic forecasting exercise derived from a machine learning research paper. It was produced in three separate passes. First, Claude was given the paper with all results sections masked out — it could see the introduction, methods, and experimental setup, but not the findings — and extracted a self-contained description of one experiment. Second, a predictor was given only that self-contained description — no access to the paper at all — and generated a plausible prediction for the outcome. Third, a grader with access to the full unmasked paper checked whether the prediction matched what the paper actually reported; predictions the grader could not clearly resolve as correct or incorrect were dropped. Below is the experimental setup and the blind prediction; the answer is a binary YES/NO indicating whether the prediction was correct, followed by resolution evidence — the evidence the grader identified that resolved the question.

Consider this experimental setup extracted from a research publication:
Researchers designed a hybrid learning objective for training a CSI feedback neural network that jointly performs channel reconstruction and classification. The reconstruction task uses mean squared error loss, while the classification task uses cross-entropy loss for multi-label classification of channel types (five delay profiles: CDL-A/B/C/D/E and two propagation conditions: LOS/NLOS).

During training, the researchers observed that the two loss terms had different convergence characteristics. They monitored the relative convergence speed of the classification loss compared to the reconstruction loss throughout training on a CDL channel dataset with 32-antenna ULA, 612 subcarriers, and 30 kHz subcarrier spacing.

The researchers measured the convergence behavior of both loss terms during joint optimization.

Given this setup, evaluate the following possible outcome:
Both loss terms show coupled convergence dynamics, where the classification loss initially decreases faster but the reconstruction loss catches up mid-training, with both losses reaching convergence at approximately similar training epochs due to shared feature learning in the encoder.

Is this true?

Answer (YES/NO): NO